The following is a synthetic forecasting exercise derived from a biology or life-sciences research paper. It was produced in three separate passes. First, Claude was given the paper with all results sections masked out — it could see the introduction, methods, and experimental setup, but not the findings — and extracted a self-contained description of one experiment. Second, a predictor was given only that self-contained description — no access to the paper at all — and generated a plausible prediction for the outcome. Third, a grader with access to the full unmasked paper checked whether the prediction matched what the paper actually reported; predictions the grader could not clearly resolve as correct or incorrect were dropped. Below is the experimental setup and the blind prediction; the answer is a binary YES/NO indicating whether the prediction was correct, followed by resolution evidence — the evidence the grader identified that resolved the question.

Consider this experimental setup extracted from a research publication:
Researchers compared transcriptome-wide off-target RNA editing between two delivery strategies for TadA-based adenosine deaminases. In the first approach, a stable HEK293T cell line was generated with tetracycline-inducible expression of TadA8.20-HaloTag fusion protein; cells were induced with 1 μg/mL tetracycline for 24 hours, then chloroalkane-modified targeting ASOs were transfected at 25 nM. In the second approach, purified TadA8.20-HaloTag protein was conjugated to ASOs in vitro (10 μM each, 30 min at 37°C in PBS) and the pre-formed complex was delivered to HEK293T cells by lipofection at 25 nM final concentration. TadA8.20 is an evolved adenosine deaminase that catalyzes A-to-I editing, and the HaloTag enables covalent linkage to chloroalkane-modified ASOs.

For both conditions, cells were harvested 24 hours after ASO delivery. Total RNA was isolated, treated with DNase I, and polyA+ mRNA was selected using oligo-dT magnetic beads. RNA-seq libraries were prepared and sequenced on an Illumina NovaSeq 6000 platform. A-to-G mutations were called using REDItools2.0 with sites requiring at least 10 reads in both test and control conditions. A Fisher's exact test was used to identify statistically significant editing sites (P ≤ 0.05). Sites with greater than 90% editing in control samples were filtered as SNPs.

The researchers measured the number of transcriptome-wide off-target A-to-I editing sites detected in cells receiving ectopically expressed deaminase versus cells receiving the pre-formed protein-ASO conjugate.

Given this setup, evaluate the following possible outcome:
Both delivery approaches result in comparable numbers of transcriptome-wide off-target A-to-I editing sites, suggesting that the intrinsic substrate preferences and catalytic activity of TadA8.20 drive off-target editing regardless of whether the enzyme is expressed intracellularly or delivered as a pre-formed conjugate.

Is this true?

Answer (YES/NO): NO